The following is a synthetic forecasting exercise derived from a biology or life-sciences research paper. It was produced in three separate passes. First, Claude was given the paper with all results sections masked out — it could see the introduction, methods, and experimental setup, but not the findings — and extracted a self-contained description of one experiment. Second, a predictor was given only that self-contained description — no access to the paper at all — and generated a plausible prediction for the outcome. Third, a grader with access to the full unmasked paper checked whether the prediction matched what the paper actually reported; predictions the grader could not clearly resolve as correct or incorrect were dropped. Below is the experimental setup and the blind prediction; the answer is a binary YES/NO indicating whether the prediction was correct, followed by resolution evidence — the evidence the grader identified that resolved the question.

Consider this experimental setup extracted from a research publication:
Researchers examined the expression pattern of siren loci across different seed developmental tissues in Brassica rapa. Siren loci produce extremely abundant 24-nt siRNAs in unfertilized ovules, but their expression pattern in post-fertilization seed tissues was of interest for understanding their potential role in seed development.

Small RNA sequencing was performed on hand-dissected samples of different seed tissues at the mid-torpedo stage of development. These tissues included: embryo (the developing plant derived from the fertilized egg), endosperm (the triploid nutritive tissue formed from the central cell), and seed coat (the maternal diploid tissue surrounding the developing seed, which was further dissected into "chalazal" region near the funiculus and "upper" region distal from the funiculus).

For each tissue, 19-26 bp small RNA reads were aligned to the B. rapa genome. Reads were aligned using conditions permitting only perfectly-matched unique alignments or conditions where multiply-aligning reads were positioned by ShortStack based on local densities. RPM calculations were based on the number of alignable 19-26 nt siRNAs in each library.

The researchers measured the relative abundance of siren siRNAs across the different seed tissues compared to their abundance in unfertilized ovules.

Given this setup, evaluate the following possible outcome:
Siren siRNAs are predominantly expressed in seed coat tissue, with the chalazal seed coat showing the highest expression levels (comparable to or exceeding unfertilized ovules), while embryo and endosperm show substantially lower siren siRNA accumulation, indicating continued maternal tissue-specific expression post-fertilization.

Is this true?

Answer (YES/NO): NO